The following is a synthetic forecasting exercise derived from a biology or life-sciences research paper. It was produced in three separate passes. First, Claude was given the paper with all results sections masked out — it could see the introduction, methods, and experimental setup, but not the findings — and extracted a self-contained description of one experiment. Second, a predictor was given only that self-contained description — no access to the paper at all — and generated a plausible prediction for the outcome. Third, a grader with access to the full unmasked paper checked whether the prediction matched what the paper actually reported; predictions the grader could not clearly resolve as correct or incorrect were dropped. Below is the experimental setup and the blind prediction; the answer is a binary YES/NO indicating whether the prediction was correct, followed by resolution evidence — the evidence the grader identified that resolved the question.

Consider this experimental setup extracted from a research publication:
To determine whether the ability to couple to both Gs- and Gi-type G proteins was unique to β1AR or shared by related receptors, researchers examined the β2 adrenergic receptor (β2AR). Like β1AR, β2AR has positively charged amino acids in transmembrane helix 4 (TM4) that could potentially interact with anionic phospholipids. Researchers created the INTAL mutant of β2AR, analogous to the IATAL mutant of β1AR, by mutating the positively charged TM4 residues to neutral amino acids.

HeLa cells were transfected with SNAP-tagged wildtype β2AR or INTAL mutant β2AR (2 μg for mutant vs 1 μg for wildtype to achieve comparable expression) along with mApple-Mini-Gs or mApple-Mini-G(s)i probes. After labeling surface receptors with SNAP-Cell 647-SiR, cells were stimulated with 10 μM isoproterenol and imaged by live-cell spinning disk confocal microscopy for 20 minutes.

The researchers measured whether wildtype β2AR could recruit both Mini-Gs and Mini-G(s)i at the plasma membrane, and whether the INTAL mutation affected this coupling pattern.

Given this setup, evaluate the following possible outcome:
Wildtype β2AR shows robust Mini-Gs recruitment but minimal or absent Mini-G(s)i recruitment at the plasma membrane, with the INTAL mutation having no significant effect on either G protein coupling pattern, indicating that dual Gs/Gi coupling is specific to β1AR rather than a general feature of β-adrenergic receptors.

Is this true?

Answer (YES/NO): NO